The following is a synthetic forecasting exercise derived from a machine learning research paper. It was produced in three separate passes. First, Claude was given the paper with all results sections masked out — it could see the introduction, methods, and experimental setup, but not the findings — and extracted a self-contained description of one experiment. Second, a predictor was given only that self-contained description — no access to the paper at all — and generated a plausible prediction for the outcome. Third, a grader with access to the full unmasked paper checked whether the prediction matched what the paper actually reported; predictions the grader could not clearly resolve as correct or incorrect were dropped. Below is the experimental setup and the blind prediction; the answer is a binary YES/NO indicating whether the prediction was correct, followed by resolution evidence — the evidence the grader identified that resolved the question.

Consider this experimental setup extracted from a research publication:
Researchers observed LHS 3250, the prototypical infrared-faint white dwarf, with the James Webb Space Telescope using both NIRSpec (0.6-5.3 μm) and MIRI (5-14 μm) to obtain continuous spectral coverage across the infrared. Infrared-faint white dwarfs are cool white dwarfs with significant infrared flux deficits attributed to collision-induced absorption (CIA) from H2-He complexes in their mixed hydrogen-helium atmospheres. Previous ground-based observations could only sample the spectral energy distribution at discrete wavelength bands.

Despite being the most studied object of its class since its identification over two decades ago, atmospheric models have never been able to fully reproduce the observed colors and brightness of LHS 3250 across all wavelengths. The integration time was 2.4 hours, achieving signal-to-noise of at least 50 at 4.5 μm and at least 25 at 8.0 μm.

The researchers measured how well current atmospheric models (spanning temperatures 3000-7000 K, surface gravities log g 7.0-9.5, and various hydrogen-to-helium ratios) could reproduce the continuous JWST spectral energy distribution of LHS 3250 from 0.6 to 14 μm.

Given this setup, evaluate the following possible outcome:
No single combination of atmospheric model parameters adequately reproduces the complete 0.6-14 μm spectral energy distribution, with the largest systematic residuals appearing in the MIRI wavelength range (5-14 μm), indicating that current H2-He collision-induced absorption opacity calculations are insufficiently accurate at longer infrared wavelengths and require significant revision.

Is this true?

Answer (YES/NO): NO